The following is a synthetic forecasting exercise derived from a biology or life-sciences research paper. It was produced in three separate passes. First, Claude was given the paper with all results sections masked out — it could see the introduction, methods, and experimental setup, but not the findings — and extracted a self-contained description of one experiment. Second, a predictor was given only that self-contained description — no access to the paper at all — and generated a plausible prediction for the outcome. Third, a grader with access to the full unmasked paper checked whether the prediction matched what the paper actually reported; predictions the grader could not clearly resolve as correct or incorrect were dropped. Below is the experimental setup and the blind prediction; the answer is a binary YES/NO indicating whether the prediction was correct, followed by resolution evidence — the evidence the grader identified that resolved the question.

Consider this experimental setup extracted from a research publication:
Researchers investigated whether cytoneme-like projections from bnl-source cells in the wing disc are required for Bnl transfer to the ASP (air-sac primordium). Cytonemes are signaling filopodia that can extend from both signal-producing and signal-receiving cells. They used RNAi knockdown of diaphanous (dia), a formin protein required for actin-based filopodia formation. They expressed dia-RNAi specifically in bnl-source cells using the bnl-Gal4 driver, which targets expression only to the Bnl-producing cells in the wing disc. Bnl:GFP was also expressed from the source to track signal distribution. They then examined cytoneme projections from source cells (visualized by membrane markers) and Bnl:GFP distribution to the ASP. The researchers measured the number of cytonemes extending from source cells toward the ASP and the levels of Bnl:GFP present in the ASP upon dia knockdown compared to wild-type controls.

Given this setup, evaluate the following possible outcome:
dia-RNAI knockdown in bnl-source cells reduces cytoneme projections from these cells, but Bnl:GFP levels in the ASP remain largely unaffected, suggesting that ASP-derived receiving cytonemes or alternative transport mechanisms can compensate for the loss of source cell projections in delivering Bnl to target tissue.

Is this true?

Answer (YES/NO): NO